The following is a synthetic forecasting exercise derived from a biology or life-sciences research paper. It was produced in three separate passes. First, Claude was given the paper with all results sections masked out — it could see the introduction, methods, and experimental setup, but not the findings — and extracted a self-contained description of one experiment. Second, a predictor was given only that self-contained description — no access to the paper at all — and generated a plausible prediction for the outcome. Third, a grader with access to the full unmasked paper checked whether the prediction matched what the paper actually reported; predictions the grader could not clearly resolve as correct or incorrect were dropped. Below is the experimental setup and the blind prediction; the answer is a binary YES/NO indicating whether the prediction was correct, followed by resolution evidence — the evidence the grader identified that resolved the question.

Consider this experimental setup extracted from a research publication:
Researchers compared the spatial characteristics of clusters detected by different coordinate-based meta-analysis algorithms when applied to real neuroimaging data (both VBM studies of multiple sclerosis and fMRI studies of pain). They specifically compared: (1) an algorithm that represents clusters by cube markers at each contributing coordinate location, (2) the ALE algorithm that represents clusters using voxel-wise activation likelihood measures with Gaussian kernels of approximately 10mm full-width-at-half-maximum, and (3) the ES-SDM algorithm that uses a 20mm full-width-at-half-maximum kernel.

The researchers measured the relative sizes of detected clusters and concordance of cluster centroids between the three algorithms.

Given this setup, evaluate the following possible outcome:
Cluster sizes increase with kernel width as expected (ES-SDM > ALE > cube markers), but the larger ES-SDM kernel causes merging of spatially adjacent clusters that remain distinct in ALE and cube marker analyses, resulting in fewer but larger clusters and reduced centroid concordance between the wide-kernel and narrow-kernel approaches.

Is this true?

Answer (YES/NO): NO